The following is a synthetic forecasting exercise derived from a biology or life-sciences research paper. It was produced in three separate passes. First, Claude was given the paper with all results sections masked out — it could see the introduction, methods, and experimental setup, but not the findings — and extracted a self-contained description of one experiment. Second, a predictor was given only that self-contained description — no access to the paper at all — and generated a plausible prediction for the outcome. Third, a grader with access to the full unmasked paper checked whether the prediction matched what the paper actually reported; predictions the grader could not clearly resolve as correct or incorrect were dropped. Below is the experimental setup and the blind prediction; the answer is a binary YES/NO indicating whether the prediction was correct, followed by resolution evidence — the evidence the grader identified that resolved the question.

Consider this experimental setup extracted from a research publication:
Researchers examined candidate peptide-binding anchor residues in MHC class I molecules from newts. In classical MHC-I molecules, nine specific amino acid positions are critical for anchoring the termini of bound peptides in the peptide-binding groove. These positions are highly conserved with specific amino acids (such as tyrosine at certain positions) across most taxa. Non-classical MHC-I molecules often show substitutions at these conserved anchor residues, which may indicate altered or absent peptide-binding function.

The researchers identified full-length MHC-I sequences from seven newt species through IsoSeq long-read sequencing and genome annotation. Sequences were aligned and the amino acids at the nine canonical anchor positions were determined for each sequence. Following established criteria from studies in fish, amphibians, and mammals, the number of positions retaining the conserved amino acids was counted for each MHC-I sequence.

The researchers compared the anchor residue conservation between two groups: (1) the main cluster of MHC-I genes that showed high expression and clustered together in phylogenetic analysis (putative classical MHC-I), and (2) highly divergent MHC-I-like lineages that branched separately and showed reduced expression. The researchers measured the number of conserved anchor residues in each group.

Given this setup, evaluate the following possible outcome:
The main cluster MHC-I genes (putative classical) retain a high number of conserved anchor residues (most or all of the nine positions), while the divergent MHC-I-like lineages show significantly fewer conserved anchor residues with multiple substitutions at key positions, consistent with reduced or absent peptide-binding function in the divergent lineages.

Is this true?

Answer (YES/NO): YES